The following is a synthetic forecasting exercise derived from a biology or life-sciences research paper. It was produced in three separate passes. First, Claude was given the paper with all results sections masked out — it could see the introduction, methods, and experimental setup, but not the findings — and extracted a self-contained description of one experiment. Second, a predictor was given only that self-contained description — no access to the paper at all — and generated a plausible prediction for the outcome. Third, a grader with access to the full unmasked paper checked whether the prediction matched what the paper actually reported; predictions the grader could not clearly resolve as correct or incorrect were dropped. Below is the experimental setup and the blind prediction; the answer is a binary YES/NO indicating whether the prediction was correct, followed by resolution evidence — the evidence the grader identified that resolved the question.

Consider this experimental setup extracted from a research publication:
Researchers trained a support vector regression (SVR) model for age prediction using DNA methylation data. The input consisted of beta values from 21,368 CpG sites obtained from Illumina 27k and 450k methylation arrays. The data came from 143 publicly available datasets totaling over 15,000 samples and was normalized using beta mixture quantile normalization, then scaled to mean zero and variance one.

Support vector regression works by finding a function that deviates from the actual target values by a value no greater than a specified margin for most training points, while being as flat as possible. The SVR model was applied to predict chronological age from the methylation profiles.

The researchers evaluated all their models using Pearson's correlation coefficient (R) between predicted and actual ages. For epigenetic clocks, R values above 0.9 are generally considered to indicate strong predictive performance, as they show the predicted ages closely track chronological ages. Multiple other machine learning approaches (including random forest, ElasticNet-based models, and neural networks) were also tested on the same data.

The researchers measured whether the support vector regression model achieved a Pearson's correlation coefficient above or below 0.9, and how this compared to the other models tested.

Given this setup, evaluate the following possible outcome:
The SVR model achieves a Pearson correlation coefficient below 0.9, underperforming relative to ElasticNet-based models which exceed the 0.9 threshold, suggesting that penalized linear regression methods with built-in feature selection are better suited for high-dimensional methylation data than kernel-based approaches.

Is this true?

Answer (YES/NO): YES